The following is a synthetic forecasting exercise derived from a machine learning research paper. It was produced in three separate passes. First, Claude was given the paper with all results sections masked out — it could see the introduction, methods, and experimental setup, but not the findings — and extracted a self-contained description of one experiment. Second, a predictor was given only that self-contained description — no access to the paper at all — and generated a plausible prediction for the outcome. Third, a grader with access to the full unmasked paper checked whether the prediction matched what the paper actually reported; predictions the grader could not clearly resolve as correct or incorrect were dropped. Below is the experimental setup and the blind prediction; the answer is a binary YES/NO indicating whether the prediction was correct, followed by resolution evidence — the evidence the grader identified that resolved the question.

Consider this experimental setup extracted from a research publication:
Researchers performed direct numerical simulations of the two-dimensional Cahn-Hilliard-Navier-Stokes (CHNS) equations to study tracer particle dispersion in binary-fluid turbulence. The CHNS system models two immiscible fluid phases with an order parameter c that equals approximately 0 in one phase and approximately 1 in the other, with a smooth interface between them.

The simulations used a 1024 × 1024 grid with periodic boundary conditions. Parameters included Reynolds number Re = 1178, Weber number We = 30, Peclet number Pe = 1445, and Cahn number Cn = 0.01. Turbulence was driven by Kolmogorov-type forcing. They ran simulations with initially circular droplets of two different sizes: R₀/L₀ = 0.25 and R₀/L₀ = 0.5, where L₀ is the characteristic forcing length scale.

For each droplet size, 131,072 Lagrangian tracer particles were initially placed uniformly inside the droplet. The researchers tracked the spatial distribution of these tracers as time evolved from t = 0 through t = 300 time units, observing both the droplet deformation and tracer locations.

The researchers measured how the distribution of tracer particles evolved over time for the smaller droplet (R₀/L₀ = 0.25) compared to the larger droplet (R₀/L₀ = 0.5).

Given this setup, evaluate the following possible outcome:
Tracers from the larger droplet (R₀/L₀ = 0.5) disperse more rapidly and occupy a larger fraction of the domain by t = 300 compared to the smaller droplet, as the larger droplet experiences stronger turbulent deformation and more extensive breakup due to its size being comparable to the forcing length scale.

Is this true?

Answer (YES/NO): NO